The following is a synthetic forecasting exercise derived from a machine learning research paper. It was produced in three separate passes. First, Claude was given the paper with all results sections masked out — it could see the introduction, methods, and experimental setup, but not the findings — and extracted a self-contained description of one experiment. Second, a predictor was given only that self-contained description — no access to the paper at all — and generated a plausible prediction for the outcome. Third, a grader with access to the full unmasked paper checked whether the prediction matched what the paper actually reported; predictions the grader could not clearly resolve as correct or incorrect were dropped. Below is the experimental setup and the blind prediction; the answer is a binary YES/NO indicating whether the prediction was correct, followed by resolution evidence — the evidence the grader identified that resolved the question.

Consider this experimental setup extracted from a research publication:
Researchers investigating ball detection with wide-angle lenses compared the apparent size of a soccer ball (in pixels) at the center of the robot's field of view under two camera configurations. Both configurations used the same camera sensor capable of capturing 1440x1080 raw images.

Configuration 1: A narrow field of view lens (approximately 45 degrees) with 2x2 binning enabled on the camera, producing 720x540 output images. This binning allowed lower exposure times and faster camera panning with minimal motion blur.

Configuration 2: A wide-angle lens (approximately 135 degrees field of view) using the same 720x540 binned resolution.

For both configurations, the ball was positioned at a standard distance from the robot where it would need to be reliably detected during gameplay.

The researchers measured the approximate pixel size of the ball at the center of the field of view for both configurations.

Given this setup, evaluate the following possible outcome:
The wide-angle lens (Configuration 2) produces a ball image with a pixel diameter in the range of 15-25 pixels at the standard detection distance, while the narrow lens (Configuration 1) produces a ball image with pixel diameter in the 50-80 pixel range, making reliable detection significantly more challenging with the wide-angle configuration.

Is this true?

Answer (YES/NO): NO